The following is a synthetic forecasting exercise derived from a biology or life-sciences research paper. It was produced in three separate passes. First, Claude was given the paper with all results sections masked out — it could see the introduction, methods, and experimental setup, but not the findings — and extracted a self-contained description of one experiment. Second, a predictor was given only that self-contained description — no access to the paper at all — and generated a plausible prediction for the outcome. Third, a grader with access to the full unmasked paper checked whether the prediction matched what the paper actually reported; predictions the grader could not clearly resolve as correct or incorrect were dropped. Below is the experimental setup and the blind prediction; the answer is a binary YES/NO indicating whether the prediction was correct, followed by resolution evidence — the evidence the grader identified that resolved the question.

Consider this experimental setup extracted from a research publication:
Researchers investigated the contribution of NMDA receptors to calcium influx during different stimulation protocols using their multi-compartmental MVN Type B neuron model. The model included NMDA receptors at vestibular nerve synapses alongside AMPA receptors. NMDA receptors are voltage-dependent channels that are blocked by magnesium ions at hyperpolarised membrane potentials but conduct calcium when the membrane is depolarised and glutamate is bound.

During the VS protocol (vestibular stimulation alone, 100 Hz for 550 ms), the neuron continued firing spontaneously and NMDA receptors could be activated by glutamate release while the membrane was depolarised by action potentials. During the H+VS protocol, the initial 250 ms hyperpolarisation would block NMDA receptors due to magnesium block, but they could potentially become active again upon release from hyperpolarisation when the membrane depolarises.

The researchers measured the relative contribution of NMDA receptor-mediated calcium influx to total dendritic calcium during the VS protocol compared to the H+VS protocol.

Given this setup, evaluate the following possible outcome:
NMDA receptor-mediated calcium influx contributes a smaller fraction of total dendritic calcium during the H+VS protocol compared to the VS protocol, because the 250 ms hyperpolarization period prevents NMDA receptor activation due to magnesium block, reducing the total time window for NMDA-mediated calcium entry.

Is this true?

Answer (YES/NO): YES